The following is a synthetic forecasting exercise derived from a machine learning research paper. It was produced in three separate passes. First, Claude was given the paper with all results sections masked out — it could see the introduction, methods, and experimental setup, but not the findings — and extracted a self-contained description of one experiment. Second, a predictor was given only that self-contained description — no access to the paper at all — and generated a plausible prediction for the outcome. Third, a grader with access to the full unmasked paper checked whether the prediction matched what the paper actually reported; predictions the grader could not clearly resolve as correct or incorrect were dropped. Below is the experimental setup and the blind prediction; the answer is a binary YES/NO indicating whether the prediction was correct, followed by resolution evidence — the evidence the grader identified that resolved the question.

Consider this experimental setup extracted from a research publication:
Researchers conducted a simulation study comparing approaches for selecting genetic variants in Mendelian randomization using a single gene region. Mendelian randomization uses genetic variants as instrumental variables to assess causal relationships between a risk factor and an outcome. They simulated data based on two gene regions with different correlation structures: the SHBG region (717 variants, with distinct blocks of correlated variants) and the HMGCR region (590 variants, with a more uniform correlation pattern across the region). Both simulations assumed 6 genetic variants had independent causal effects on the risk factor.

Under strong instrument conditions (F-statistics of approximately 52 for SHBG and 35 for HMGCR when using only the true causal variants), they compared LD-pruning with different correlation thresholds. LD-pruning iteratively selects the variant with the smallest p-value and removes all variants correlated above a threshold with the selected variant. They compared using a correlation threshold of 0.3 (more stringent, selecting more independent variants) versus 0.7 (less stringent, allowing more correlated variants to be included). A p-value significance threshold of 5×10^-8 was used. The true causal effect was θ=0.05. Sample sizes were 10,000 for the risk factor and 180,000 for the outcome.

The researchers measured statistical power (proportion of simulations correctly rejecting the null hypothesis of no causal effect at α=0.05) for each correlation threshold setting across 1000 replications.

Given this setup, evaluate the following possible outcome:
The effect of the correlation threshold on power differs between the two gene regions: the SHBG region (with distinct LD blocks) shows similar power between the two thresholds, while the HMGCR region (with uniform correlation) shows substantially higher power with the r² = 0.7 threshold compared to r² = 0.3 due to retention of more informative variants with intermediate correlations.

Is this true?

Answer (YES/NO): NO